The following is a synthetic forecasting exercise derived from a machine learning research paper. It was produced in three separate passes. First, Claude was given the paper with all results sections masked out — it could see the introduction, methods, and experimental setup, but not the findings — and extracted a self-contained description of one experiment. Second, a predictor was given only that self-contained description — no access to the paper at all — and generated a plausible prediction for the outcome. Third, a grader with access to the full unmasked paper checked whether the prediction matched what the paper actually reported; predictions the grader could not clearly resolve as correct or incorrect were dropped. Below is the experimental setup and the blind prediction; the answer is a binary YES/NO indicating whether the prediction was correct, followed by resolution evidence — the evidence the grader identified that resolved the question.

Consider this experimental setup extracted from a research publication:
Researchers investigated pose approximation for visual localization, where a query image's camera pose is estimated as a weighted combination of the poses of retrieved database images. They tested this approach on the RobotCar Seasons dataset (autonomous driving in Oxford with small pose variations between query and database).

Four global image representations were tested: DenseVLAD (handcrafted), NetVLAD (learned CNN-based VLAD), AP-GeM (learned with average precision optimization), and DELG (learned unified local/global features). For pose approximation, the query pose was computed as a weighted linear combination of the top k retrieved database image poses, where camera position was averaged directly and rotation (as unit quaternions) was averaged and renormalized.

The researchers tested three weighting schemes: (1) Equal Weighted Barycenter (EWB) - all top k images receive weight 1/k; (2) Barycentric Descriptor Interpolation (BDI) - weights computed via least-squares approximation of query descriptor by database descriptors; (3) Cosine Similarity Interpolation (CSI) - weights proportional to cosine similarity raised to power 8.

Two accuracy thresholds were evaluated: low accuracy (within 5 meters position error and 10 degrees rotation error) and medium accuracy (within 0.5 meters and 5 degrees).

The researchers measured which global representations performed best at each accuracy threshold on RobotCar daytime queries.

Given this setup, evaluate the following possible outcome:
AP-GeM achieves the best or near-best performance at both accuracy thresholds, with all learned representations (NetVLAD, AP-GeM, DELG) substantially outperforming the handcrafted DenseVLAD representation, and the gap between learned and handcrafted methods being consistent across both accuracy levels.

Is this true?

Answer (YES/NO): NO